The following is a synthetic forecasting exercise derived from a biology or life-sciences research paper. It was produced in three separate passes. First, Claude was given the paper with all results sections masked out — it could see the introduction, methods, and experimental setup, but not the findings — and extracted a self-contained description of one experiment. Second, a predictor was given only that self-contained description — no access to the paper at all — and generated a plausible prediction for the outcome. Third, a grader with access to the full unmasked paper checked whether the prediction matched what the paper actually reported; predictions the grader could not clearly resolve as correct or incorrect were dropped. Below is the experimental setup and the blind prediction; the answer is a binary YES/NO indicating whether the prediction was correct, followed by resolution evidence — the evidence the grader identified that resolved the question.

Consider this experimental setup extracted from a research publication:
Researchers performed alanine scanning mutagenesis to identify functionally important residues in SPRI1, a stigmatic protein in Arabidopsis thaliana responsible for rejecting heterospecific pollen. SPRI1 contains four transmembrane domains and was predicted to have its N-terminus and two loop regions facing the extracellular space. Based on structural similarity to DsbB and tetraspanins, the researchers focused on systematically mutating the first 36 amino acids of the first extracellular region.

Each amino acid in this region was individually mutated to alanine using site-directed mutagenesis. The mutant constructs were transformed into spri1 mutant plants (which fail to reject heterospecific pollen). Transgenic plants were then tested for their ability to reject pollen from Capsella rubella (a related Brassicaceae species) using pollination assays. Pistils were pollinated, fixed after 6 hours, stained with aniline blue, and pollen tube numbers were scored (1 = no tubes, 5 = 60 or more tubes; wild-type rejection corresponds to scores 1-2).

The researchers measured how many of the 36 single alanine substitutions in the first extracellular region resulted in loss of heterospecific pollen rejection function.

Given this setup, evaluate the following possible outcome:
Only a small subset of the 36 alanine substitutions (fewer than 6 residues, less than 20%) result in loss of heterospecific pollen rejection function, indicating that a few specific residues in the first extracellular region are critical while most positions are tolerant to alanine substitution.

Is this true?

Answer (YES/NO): NO